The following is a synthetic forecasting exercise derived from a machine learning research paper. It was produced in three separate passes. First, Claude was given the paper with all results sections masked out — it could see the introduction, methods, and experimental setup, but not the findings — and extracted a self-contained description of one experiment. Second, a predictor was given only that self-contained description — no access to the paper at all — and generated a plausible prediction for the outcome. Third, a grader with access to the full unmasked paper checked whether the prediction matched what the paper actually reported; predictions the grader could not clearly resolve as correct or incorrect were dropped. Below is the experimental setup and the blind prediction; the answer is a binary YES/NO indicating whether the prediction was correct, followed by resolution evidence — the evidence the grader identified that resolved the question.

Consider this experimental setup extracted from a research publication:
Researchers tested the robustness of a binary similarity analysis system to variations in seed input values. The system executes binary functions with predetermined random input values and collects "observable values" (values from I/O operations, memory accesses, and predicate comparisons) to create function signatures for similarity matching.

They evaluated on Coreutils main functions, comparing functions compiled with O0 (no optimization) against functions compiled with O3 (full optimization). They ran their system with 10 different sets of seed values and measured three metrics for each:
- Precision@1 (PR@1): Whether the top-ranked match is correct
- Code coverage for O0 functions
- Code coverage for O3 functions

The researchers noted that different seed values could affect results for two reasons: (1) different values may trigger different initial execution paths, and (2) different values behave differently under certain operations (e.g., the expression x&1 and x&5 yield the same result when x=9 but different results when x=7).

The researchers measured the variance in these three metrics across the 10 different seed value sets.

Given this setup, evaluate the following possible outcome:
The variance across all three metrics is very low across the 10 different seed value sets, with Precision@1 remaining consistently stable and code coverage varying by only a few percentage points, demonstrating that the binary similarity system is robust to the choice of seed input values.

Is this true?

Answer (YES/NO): NO